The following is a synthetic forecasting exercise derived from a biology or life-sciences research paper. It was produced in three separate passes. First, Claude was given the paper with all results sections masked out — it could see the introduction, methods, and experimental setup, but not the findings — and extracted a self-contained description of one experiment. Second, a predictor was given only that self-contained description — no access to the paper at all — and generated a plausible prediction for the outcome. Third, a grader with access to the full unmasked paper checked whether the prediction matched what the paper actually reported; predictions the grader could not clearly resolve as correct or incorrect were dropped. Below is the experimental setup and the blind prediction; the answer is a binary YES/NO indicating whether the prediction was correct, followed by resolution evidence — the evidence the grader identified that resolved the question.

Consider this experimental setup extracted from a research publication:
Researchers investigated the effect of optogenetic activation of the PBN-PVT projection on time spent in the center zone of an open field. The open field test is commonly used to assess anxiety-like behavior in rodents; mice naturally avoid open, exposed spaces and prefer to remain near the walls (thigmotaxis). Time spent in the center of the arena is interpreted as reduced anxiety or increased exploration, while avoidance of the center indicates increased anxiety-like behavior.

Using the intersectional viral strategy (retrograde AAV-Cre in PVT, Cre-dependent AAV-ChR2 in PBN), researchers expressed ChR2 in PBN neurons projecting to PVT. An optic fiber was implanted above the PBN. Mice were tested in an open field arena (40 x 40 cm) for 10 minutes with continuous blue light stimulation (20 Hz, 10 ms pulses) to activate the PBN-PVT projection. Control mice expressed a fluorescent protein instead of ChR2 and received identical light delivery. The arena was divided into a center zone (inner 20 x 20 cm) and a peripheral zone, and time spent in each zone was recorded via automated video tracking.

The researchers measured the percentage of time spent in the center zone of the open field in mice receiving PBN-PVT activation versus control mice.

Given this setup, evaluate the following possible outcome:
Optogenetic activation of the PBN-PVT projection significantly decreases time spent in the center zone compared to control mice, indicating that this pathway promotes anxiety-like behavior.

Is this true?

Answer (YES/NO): YES